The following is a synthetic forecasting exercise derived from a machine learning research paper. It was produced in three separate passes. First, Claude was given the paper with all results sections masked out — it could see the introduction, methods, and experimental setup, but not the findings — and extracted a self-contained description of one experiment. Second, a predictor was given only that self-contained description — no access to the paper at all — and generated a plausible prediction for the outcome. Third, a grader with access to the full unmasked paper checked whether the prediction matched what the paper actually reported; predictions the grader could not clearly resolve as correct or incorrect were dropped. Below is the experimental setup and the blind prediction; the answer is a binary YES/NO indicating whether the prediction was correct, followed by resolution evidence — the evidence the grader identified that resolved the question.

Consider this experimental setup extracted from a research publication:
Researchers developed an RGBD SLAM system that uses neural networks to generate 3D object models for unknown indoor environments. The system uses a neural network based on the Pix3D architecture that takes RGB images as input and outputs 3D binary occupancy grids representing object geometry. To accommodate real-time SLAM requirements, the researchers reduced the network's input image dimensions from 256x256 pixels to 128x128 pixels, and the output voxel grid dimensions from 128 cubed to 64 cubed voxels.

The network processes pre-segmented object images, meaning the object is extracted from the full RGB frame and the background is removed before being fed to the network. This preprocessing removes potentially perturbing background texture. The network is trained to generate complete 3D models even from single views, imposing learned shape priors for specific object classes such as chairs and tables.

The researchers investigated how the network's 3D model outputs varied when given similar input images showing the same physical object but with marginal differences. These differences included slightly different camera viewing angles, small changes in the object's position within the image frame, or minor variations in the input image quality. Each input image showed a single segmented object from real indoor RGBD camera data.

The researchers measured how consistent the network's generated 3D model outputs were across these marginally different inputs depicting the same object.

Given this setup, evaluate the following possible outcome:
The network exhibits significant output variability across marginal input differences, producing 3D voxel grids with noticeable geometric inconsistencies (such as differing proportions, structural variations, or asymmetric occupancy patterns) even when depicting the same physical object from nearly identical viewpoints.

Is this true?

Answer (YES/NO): YES